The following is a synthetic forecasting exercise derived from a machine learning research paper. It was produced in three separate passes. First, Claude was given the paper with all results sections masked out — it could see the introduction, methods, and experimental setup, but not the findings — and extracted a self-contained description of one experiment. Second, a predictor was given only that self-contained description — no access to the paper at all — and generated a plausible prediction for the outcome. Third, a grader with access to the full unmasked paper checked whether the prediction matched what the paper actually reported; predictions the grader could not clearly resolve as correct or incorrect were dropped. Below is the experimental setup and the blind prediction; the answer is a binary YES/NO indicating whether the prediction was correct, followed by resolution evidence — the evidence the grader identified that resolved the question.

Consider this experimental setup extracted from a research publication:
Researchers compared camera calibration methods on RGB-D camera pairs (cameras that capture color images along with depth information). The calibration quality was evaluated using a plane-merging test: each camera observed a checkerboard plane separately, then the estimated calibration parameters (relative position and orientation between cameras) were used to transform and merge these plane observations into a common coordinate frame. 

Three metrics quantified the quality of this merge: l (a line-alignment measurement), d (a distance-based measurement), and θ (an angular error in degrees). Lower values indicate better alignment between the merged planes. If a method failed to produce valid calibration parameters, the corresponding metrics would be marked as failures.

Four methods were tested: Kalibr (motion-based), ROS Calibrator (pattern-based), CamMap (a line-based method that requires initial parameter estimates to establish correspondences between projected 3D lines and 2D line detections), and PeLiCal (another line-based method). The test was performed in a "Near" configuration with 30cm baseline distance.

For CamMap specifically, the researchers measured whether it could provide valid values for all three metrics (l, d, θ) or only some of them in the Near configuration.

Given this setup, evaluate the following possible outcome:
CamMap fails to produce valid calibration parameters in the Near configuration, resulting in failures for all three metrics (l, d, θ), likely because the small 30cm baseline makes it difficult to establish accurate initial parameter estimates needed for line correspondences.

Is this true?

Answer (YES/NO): NO